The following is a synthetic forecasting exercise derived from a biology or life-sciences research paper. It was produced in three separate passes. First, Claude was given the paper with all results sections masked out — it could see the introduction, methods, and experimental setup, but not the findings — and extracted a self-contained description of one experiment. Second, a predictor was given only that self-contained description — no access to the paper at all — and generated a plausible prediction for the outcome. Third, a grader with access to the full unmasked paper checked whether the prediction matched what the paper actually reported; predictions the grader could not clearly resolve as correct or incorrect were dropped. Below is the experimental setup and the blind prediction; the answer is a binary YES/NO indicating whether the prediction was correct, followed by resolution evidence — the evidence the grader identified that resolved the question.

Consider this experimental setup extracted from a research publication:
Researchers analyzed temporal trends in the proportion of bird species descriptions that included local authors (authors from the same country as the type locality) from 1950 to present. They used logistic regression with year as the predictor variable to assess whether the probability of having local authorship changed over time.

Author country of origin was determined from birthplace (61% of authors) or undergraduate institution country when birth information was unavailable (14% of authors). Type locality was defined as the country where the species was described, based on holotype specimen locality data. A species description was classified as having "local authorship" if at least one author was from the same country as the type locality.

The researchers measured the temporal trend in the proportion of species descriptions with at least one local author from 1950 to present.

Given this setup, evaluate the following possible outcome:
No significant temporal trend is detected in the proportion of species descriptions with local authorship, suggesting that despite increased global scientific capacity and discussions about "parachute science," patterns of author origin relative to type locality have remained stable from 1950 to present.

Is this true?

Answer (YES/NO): NO